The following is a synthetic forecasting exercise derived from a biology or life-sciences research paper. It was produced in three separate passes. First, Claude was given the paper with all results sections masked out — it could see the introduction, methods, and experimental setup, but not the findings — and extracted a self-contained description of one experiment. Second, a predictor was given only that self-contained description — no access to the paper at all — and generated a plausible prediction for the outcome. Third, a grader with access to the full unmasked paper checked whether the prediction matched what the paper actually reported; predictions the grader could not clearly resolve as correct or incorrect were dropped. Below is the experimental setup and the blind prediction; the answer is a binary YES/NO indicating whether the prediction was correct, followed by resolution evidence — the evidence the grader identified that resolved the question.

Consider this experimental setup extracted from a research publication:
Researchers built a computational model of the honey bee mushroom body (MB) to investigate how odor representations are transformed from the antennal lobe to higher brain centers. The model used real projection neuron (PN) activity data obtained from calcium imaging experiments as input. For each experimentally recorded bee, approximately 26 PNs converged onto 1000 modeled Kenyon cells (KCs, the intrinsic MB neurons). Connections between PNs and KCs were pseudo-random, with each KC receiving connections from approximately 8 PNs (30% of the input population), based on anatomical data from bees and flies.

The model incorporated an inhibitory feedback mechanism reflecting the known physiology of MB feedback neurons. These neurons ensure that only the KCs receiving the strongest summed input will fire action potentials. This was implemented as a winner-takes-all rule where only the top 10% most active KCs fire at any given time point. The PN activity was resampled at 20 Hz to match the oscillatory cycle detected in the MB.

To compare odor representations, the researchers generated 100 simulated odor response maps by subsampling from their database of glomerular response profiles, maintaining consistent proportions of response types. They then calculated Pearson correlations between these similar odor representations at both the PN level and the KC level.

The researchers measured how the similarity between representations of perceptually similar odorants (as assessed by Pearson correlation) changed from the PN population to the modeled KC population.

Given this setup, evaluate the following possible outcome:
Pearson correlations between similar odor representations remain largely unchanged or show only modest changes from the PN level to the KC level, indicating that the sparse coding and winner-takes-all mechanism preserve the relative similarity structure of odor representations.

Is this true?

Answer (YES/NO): NO